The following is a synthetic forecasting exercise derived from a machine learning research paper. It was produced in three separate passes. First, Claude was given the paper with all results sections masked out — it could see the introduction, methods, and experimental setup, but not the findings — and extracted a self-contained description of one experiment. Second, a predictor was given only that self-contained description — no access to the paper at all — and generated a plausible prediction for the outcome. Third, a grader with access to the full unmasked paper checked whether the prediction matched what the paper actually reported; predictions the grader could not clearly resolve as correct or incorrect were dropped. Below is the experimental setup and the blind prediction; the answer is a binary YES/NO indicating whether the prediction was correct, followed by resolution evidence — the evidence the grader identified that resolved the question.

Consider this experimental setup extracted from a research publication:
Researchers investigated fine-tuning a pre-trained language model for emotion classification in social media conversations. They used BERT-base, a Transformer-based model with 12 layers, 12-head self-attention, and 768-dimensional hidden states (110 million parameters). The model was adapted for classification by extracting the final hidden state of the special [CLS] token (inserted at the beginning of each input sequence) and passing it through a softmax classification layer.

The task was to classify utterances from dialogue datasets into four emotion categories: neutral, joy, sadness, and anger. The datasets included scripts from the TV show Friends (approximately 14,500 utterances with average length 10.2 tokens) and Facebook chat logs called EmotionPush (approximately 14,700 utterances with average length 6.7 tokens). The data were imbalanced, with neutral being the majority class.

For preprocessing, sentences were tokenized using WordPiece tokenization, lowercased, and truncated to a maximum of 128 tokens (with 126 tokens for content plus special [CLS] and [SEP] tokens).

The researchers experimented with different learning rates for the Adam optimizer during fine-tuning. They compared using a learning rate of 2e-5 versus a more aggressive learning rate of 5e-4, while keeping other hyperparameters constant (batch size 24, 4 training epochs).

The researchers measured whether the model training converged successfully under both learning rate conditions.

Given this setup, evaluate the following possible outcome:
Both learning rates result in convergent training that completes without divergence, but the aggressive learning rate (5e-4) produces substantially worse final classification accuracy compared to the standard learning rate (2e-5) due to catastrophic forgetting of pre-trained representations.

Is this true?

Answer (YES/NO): NO